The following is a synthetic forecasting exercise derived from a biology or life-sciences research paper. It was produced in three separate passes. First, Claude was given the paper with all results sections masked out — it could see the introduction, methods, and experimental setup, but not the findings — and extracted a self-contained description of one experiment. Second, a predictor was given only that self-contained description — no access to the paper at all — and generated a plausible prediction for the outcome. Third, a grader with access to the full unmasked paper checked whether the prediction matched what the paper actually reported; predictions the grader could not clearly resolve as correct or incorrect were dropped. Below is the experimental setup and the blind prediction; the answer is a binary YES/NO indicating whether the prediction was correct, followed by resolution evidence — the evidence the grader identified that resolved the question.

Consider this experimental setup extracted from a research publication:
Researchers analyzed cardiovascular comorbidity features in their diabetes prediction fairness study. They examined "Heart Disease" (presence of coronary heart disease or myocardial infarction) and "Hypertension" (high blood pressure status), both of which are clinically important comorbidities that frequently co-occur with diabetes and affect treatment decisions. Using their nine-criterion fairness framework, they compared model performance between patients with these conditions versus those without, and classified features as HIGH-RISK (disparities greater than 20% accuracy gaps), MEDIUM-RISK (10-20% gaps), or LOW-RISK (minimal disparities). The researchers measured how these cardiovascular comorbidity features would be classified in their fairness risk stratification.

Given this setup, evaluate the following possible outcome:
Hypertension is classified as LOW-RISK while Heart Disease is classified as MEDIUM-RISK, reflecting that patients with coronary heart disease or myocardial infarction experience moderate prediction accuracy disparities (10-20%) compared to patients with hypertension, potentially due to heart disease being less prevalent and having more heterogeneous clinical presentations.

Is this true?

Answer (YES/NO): NO